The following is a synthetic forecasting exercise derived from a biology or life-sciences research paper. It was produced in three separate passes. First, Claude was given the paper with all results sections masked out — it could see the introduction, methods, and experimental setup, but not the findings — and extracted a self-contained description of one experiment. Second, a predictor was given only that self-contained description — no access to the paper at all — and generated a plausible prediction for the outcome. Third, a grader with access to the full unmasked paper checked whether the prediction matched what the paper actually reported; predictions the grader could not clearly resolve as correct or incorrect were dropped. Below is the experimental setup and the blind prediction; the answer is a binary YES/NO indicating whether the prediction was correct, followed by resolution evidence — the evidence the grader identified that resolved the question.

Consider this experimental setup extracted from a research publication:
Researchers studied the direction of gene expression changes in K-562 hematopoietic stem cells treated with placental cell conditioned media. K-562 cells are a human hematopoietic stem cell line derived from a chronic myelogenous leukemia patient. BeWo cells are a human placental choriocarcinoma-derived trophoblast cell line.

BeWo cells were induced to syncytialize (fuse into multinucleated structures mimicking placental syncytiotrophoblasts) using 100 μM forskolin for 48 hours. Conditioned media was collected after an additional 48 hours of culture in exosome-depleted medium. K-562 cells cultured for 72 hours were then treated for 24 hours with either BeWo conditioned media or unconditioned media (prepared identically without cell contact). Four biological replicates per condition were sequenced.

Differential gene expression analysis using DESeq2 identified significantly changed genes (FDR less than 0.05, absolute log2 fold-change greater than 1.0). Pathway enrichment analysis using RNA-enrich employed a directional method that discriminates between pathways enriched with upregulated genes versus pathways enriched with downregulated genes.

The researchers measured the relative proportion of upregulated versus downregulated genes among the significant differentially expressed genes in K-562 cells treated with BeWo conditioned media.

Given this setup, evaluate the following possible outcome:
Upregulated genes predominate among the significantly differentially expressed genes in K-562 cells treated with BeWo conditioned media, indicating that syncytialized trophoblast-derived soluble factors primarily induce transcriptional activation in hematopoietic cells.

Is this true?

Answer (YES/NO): YES